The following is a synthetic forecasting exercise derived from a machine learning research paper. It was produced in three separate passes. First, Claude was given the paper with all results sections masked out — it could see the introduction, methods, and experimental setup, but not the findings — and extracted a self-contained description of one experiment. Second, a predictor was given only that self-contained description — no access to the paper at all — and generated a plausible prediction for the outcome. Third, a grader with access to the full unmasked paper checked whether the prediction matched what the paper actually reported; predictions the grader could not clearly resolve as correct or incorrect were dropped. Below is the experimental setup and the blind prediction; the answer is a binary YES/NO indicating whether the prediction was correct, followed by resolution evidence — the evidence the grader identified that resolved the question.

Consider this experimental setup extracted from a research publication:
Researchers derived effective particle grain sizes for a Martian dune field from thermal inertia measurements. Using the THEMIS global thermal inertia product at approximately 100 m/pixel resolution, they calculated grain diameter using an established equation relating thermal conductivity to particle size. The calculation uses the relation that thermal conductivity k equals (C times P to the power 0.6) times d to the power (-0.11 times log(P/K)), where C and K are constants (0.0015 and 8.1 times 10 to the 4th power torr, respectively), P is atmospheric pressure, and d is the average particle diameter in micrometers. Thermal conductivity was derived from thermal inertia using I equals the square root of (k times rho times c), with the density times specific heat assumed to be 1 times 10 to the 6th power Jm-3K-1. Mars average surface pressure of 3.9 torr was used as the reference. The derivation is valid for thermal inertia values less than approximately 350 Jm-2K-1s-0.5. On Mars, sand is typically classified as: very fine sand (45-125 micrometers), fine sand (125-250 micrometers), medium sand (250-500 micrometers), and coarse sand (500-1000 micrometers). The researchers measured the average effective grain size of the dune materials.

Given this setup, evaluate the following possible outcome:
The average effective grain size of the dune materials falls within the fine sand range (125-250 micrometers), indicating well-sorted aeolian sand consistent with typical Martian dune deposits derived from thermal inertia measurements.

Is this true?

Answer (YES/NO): NO